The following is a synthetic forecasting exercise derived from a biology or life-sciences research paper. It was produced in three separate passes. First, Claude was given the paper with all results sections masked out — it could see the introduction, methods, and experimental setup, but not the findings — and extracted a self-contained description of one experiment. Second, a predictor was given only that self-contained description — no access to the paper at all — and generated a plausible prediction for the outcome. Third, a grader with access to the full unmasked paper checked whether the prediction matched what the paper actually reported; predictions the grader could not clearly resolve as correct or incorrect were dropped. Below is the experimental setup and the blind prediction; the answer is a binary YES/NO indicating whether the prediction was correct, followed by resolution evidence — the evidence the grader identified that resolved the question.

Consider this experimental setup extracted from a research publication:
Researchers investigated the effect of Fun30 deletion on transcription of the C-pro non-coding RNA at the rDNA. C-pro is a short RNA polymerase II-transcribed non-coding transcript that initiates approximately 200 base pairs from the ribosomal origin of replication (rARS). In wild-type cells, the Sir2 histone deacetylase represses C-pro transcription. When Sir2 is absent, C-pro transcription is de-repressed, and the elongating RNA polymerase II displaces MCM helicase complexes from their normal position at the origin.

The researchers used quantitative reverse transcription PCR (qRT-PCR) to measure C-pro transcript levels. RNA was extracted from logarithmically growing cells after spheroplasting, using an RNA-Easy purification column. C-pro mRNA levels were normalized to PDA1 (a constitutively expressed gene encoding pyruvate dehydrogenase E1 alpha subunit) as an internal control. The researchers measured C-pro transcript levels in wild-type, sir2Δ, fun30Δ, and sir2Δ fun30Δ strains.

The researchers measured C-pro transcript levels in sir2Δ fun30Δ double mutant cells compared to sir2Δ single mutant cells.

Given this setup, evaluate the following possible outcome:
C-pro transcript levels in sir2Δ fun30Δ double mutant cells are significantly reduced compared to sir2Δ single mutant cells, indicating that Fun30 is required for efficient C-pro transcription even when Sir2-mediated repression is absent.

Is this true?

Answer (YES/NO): NO